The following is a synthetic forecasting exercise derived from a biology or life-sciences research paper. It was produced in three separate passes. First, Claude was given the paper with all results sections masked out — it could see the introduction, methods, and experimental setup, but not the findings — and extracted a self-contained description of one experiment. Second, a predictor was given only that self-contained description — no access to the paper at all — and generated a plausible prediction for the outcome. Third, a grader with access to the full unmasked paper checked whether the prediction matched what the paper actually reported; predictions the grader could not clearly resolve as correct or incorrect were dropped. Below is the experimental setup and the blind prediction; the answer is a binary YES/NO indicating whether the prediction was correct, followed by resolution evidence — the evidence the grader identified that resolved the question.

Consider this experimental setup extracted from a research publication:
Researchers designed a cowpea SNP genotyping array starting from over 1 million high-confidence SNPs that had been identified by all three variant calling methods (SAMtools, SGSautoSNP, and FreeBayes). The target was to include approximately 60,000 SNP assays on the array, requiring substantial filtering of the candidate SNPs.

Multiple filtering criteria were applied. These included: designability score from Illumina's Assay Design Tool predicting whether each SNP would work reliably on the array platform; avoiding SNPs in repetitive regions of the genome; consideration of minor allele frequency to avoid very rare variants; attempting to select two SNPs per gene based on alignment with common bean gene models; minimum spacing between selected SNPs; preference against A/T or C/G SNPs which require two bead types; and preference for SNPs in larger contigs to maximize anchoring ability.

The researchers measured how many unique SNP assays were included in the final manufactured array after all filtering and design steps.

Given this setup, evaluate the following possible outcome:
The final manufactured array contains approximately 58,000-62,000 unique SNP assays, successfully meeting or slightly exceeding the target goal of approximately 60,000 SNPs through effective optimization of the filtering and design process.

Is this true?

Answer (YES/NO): NO